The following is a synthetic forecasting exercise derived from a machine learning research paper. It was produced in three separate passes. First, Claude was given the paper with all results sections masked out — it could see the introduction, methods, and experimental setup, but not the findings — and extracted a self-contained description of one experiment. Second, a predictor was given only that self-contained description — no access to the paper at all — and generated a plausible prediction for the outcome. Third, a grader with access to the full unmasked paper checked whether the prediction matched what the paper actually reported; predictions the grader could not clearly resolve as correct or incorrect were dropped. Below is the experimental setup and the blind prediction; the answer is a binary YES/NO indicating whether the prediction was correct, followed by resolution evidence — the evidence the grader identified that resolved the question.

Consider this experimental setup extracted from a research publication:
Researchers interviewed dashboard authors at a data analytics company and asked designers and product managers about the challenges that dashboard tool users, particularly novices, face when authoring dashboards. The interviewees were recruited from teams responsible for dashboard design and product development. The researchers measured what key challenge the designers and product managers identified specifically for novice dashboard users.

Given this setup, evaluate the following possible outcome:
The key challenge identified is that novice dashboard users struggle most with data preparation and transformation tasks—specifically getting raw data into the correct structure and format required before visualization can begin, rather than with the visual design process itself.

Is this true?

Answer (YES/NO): NO